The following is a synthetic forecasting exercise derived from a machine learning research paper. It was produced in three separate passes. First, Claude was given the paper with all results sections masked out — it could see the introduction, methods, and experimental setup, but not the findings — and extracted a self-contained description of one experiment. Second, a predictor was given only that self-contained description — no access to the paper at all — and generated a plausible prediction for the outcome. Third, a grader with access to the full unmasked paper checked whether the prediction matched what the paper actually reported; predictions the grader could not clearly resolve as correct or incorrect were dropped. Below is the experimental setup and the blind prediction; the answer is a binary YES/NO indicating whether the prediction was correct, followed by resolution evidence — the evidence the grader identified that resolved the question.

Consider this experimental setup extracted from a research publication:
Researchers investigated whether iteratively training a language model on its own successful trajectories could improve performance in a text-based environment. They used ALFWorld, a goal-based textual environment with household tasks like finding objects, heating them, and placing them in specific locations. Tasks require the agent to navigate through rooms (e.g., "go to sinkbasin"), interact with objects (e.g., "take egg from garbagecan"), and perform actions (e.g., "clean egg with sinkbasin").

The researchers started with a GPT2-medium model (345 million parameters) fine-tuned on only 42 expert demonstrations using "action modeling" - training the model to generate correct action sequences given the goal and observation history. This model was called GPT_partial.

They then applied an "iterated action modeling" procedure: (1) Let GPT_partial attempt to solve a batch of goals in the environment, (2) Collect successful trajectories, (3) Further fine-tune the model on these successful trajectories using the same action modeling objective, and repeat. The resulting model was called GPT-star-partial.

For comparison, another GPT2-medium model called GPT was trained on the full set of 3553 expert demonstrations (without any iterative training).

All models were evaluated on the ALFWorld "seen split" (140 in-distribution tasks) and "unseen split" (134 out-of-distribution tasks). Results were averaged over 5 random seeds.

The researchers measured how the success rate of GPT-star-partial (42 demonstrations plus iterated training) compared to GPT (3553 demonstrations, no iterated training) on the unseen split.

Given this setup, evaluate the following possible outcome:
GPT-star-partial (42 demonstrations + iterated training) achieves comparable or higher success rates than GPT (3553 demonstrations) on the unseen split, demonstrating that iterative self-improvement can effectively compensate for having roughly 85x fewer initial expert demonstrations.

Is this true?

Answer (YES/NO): NO